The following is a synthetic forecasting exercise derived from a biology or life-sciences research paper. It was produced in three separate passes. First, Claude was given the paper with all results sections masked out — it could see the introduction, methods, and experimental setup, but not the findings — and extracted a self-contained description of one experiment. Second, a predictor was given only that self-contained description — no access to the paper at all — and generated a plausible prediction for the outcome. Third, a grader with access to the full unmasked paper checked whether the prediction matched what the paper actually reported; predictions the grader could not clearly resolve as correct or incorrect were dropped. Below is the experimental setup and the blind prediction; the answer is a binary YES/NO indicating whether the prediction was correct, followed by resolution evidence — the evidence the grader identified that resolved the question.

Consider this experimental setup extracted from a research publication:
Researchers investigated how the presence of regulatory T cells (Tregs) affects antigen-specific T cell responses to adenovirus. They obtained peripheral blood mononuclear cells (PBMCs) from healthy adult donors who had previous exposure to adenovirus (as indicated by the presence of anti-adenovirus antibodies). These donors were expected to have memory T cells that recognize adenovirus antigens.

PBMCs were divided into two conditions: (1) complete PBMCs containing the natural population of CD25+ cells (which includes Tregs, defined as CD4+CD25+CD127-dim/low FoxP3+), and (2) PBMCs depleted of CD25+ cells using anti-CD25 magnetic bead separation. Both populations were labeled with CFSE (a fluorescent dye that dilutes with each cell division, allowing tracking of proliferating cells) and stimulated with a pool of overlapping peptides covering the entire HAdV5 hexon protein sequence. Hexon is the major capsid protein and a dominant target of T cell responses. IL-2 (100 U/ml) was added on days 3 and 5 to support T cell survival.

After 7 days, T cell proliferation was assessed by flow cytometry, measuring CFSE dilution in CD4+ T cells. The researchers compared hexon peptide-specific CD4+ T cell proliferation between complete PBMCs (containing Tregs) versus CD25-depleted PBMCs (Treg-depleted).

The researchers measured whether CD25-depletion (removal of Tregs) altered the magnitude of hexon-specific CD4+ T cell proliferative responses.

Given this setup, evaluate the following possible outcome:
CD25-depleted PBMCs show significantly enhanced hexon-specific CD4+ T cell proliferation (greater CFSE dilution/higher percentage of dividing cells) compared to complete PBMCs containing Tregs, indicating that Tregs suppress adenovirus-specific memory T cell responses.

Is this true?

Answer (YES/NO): YES